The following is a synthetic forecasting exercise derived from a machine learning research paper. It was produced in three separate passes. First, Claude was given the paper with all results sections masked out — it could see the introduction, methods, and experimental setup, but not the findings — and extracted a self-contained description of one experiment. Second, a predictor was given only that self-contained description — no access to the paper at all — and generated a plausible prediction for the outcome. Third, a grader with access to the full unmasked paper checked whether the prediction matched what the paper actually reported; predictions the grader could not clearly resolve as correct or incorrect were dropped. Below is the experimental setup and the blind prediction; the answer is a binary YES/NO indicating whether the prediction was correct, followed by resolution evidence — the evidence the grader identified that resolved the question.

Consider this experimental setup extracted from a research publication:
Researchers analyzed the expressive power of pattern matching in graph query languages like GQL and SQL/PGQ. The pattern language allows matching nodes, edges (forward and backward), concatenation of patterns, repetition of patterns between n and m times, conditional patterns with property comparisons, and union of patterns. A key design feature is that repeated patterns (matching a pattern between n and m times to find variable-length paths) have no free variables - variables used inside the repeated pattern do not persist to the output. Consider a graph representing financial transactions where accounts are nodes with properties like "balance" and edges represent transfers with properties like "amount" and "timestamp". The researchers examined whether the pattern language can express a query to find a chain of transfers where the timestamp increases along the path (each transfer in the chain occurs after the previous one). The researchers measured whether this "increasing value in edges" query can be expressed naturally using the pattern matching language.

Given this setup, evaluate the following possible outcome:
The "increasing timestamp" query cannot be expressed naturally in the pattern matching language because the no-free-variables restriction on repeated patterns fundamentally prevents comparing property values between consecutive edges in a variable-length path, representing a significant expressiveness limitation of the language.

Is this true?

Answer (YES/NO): YES